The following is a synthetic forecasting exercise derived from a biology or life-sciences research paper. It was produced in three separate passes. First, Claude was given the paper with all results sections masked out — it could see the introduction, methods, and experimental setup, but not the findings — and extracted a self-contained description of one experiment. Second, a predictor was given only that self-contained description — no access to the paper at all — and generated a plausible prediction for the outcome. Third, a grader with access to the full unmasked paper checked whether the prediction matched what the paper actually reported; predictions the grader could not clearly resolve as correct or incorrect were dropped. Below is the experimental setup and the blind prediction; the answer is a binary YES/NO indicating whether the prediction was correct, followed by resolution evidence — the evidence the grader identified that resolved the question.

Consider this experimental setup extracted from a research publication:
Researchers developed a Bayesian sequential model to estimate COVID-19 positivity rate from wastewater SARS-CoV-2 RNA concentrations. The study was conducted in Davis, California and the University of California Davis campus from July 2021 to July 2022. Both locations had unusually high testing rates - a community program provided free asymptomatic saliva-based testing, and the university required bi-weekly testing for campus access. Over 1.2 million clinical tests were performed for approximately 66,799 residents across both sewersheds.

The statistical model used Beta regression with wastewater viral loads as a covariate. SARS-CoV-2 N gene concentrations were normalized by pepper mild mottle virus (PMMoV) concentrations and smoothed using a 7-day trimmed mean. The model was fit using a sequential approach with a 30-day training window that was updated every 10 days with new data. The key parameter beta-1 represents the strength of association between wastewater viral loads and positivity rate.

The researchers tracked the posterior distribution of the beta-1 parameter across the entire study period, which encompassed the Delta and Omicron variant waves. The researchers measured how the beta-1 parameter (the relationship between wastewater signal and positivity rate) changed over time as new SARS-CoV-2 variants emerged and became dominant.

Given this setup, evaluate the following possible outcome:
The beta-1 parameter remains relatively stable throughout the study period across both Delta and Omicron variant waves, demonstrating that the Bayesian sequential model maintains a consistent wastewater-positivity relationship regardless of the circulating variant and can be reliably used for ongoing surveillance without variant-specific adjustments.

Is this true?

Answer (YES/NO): NO